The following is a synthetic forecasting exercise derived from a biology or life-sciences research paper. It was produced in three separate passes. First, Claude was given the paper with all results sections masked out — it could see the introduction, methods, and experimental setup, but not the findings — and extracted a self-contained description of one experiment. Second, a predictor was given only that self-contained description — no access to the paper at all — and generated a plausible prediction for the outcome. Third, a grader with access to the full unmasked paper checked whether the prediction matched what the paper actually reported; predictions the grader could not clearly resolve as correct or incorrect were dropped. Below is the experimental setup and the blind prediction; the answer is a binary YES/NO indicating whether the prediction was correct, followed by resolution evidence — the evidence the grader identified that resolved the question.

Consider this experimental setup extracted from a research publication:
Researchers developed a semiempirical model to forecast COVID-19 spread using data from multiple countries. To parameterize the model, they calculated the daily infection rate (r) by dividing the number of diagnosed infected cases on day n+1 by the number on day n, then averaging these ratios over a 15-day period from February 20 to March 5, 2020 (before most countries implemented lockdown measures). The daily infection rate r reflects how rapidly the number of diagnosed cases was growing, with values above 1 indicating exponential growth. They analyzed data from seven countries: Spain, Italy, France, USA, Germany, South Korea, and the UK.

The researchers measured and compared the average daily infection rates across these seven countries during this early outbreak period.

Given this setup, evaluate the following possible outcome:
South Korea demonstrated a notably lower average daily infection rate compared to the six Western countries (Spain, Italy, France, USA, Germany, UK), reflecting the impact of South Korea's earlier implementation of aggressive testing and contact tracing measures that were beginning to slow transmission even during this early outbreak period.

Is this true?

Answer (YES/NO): NO